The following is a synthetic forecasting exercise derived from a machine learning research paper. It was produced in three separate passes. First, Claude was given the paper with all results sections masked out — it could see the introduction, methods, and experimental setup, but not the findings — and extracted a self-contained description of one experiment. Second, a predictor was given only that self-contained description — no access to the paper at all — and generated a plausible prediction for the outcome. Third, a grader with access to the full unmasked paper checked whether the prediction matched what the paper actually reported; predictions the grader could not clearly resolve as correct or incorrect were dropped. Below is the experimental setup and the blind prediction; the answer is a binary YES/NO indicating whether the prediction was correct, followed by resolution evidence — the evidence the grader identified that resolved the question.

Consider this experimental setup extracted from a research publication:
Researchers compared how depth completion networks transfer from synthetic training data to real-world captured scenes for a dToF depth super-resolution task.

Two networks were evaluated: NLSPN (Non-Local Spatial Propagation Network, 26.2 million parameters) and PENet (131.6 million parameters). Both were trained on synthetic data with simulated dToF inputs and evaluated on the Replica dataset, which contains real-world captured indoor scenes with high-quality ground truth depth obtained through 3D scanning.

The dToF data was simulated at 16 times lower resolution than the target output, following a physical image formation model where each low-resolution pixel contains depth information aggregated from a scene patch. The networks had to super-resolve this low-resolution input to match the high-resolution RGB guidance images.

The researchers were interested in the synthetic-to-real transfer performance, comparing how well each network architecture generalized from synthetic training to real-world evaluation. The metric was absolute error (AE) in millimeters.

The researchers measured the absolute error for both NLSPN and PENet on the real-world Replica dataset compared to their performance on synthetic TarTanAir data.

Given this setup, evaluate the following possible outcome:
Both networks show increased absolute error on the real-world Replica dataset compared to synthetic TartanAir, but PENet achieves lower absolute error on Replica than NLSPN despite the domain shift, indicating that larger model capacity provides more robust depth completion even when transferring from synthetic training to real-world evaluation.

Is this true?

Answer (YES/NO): NO